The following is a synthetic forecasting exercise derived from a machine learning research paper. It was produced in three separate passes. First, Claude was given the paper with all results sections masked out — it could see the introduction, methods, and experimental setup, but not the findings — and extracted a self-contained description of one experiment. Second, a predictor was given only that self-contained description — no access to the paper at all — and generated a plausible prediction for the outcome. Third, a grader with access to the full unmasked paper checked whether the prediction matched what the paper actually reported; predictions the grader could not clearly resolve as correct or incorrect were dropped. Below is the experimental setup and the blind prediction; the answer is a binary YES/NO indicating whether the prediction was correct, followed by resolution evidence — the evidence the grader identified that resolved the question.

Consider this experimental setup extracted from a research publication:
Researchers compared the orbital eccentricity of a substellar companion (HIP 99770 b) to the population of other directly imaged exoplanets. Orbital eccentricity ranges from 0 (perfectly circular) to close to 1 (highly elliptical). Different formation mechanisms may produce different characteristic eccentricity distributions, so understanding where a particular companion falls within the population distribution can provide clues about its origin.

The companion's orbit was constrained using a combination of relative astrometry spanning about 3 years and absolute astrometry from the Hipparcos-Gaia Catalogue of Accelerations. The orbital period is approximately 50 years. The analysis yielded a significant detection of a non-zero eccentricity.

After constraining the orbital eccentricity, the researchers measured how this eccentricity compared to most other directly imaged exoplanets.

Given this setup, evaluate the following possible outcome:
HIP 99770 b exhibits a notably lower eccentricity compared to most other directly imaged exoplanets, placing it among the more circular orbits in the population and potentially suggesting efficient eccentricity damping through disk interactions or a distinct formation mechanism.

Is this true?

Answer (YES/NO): NO